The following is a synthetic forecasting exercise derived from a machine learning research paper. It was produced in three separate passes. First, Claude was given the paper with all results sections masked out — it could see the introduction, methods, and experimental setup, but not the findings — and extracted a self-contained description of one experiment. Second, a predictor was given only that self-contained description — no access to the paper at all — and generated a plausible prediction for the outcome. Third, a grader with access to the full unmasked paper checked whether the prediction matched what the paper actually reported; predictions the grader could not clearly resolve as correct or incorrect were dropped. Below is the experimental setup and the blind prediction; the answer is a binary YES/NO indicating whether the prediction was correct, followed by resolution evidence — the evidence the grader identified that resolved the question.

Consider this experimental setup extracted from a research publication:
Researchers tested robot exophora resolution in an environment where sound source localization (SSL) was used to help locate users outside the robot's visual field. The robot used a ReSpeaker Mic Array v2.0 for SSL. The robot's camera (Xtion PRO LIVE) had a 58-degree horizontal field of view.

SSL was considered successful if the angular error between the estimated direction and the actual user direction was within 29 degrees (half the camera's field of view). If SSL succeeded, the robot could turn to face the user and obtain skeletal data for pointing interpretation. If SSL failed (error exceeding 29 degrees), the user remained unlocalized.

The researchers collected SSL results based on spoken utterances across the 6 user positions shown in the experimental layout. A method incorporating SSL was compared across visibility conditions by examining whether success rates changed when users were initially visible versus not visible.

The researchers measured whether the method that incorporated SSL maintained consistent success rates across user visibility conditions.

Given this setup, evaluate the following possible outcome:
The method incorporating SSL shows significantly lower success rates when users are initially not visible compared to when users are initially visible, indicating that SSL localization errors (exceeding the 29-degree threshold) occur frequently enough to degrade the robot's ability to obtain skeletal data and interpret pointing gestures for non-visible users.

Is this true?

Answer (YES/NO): NO